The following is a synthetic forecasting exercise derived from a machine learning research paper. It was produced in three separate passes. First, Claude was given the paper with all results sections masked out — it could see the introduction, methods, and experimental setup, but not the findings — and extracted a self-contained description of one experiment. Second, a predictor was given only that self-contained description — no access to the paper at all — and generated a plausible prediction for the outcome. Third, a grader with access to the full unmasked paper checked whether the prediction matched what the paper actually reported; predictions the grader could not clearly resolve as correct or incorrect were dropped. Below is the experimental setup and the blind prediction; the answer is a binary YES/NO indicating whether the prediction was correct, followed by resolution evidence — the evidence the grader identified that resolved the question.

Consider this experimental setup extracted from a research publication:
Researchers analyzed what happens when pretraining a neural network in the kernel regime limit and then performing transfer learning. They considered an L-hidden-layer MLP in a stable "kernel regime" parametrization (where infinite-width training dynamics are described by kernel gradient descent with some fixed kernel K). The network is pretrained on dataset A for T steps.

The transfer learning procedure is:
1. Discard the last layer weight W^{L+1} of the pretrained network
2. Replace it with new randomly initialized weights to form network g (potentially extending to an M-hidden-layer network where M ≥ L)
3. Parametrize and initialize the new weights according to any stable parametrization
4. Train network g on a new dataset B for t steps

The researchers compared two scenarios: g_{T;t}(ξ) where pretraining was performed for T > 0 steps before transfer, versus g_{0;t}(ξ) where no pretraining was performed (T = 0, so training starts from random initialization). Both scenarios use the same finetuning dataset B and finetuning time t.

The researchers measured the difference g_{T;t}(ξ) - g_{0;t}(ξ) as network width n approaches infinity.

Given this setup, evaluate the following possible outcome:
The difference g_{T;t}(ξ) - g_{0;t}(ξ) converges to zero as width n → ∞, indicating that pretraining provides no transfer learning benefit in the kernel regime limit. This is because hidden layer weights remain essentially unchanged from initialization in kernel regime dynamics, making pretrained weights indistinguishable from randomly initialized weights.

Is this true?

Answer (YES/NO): YES